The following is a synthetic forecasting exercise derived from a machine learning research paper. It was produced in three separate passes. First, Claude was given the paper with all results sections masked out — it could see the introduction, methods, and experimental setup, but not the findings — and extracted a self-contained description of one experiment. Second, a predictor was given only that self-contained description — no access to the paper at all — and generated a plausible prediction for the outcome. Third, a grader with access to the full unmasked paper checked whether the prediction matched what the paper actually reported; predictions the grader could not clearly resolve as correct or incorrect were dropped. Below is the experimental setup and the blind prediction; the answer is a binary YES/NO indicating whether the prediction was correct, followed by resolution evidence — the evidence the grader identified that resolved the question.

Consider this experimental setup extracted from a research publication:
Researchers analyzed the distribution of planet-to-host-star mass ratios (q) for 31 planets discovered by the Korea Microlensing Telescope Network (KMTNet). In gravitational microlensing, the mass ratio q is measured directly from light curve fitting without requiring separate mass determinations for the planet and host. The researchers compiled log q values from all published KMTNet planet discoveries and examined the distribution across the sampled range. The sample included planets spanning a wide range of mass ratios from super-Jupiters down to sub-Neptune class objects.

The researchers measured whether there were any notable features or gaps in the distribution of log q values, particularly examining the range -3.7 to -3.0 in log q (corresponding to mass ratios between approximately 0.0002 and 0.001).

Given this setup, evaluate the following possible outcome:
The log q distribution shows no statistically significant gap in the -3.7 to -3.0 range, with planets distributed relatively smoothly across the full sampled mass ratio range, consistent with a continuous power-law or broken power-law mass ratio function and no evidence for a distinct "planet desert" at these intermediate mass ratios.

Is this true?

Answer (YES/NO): NO